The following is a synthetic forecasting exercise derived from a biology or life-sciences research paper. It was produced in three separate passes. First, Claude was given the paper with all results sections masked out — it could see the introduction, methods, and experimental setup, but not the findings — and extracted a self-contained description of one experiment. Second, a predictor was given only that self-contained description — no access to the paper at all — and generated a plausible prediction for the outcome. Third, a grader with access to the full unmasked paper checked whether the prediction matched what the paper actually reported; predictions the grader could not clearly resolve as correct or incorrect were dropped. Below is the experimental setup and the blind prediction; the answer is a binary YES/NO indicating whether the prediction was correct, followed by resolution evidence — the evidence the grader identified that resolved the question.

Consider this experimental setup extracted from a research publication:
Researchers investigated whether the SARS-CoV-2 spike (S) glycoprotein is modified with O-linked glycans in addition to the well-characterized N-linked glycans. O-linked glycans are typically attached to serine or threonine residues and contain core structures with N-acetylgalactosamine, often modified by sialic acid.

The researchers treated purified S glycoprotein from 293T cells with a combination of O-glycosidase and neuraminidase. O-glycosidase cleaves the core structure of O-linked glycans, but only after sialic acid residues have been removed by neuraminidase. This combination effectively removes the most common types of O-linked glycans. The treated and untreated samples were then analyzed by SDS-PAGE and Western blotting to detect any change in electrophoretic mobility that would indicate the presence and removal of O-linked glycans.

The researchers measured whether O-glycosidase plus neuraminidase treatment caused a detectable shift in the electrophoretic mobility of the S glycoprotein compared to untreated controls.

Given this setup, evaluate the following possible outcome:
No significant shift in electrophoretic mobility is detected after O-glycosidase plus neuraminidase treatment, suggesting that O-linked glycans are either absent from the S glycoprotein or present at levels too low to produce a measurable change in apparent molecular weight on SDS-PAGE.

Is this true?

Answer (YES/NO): YES